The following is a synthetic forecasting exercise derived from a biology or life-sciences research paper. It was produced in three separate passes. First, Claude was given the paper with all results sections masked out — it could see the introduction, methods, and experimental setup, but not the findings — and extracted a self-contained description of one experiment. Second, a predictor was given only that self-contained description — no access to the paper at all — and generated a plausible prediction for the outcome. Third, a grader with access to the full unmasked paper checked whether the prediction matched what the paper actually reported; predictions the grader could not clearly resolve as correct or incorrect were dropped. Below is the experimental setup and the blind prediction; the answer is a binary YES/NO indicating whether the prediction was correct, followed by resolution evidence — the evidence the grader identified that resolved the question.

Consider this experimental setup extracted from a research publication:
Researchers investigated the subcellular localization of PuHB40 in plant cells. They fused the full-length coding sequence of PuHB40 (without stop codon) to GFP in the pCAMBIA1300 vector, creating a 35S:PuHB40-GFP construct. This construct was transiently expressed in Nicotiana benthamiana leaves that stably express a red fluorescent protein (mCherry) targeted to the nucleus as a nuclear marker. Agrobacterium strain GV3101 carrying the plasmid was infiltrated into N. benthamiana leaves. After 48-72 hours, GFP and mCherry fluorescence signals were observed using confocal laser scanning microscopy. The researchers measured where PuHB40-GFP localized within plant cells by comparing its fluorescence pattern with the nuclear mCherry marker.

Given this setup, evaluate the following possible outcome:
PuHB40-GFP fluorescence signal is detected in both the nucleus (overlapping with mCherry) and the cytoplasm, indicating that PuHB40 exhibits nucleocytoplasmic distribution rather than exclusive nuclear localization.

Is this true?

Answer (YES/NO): NO